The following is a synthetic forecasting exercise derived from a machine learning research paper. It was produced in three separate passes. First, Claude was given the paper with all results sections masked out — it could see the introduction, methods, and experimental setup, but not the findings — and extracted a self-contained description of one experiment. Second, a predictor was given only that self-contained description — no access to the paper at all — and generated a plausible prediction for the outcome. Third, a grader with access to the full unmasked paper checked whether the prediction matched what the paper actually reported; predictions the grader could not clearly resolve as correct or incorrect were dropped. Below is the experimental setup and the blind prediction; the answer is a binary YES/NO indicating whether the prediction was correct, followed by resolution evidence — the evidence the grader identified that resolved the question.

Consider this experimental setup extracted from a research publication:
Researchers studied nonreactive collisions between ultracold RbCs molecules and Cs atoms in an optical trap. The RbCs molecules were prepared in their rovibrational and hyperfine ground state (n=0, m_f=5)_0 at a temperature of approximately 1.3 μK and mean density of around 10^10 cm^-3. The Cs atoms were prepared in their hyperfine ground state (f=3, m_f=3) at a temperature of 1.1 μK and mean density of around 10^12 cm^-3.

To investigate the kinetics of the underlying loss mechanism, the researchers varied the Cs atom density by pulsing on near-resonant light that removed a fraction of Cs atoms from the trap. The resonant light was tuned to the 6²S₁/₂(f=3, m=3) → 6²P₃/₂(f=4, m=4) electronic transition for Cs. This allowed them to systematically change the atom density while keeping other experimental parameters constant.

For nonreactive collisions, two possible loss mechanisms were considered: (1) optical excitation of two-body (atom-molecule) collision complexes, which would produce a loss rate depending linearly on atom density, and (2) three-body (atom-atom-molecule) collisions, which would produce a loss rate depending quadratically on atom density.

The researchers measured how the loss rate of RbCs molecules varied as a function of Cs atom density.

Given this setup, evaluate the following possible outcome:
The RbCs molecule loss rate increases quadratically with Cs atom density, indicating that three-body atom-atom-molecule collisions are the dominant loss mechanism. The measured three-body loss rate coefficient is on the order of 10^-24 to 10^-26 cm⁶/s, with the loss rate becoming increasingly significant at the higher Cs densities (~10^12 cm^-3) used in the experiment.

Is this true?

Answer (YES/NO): NO